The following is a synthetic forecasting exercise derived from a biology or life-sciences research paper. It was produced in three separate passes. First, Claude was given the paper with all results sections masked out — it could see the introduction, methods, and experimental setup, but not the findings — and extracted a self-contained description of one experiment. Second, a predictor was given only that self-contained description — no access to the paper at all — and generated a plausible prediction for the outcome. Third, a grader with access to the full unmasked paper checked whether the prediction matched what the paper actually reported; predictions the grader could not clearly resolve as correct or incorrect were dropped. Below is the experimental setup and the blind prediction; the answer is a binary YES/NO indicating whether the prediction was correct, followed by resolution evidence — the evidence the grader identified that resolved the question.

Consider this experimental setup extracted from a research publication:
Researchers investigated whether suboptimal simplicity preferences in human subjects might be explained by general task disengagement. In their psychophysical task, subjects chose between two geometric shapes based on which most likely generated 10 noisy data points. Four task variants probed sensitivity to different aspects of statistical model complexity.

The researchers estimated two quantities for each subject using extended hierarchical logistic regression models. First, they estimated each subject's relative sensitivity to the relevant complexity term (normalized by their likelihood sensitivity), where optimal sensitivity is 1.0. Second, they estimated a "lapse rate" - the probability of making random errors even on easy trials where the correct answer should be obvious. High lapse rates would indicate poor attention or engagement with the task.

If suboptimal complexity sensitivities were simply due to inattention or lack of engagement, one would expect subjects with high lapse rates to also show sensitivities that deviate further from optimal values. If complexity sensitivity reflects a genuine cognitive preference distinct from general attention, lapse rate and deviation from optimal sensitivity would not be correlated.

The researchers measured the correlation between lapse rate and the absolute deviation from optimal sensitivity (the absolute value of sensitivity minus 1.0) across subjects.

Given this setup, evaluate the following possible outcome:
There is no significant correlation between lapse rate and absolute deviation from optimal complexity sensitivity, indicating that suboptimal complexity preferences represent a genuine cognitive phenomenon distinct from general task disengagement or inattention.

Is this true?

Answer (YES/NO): YES